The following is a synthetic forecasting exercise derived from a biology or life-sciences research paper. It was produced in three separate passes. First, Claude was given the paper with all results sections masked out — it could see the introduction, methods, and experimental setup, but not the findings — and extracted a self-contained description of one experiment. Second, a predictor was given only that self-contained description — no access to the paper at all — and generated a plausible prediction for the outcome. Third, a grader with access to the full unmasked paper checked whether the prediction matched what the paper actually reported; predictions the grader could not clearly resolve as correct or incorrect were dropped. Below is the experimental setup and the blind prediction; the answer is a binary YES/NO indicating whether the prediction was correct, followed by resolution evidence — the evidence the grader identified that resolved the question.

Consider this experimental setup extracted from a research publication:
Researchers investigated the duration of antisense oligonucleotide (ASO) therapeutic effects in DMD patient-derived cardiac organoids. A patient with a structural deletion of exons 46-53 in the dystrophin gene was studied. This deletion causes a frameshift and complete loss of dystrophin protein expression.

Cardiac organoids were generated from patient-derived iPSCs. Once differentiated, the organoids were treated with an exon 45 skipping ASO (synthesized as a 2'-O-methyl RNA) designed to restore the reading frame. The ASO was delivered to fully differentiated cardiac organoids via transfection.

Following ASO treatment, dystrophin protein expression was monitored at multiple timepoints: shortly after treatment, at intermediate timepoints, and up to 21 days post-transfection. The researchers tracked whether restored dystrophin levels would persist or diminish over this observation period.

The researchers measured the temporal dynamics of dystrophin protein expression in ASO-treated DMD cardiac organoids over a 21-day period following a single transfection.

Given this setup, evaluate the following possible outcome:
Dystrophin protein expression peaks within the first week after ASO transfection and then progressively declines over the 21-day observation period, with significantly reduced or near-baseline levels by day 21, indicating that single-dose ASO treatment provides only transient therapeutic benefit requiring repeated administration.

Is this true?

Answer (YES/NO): NO